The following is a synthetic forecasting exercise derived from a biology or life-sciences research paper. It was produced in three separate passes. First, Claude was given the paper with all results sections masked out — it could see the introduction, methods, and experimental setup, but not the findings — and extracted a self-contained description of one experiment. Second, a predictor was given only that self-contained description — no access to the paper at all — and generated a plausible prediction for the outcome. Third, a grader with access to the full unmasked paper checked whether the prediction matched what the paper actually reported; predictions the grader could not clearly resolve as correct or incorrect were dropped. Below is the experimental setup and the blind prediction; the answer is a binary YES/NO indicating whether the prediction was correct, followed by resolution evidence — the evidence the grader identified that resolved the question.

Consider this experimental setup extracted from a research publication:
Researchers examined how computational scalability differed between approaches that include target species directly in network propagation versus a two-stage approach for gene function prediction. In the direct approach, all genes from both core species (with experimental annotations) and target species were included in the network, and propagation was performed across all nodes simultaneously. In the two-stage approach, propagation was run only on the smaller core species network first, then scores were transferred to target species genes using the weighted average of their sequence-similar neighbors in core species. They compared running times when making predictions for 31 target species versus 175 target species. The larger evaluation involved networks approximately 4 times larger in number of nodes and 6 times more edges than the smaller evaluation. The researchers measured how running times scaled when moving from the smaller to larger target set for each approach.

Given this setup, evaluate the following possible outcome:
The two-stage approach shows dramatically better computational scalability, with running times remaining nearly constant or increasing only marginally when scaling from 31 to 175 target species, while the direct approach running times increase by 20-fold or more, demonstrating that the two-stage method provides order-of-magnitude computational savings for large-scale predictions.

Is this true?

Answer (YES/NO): NO